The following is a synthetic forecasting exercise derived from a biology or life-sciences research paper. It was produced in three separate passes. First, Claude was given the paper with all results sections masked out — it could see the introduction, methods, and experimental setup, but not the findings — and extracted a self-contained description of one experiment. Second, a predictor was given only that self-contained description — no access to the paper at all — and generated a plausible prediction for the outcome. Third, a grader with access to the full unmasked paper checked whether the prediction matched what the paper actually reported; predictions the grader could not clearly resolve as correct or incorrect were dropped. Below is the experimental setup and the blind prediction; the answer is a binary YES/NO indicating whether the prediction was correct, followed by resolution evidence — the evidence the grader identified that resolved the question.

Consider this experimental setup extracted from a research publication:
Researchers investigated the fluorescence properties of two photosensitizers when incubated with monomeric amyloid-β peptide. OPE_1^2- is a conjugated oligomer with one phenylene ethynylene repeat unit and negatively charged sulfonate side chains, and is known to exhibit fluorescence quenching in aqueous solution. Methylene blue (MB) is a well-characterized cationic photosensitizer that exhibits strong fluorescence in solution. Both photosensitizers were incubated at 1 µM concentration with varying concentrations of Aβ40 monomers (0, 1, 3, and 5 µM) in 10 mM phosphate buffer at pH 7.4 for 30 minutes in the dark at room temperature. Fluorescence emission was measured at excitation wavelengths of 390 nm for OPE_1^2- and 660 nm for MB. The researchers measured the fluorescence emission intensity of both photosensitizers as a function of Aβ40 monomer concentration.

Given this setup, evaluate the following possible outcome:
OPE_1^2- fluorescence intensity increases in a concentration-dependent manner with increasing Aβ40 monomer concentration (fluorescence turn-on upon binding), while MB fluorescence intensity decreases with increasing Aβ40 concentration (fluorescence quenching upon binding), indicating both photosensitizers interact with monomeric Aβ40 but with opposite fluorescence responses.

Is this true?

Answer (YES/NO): NO